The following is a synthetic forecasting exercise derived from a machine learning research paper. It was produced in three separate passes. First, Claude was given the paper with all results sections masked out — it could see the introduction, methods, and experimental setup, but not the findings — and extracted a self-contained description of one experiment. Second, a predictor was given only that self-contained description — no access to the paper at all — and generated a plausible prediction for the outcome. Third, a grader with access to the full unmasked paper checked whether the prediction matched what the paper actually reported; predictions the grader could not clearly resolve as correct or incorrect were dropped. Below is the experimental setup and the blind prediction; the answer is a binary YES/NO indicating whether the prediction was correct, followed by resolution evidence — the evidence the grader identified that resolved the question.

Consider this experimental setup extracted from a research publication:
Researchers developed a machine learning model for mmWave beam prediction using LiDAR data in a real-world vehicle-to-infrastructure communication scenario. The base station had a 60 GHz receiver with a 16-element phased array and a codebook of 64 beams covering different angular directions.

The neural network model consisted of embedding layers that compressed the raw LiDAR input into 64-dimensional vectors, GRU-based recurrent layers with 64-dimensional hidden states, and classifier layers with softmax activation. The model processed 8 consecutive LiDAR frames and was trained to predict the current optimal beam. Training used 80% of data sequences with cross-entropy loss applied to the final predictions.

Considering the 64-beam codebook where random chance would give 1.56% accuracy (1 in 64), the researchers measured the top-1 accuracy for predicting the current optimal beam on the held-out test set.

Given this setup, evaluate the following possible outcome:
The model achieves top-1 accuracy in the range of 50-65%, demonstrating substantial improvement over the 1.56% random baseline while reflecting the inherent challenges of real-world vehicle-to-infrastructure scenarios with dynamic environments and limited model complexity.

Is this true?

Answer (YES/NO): YES